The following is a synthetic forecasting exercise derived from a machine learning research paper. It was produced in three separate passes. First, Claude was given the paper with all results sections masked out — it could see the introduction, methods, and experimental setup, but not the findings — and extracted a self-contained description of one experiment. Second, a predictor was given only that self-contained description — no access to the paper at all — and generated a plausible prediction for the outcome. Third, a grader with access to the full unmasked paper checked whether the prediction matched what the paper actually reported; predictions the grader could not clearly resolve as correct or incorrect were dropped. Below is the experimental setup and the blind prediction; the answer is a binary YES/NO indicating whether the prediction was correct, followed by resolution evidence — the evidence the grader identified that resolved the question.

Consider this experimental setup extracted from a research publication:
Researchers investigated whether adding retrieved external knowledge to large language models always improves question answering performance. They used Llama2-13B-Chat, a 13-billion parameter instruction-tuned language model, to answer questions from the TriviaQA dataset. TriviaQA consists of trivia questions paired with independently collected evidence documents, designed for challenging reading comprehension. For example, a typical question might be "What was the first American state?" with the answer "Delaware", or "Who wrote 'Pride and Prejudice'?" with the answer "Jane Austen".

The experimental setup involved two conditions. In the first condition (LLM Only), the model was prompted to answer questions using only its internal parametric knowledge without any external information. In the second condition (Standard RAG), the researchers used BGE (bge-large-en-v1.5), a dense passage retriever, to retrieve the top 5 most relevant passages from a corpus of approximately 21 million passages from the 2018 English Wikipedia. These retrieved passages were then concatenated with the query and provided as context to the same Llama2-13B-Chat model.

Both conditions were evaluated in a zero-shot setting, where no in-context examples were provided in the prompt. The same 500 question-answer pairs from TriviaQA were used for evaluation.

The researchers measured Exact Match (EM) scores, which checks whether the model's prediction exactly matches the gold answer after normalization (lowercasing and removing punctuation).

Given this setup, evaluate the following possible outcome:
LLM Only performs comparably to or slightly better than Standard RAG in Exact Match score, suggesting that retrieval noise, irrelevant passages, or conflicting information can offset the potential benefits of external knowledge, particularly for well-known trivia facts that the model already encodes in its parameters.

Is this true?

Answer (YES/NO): NO